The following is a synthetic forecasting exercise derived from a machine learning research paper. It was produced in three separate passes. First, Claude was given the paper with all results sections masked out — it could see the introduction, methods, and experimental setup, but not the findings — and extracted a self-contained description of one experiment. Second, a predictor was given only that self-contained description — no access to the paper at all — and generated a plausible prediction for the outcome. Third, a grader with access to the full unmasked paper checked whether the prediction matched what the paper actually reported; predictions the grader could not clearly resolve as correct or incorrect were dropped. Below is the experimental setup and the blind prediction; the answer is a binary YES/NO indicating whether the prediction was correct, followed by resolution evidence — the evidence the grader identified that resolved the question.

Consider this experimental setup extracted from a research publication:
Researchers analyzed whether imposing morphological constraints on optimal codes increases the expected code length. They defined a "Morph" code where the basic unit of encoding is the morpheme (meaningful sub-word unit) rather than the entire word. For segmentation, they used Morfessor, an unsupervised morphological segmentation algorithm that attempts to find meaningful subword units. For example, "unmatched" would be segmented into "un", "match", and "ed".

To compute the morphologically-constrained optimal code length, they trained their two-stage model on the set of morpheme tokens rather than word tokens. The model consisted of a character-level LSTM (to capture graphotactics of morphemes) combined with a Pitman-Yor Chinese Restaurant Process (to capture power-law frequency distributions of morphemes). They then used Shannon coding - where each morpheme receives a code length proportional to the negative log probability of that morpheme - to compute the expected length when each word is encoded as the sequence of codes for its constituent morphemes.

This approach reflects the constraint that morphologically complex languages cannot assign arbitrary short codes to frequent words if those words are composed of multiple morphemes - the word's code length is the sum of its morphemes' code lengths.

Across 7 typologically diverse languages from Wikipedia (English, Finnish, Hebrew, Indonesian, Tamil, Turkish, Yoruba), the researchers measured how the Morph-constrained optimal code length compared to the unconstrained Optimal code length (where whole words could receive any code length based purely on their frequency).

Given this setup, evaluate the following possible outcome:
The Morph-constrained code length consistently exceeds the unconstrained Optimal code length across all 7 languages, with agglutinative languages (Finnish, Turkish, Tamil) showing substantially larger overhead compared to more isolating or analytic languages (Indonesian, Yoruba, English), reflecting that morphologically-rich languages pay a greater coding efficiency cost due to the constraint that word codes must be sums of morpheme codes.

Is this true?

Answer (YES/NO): NO